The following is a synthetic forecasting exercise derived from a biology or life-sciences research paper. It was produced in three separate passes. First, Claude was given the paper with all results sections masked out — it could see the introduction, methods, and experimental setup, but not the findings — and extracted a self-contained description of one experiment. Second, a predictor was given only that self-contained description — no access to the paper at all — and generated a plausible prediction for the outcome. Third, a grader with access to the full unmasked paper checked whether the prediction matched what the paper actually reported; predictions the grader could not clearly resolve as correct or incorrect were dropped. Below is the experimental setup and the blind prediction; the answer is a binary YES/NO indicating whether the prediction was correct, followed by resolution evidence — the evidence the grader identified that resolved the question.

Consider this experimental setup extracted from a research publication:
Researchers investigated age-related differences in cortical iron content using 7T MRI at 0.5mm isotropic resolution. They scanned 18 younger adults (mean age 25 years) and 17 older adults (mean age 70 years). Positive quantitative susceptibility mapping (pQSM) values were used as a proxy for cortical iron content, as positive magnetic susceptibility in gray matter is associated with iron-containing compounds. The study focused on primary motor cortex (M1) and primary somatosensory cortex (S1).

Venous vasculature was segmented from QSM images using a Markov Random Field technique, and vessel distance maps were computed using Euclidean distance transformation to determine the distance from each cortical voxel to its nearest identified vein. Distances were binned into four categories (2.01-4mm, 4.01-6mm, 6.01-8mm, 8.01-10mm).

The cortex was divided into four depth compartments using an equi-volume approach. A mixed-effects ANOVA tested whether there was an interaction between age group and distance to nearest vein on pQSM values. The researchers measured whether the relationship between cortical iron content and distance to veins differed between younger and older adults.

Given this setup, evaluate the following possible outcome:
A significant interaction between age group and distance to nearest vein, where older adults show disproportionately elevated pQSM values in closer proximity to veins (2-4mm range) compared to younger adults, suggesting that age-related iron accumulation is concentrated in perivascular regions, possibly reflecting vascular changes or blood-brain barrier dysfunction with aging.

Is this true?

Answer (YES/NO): NO